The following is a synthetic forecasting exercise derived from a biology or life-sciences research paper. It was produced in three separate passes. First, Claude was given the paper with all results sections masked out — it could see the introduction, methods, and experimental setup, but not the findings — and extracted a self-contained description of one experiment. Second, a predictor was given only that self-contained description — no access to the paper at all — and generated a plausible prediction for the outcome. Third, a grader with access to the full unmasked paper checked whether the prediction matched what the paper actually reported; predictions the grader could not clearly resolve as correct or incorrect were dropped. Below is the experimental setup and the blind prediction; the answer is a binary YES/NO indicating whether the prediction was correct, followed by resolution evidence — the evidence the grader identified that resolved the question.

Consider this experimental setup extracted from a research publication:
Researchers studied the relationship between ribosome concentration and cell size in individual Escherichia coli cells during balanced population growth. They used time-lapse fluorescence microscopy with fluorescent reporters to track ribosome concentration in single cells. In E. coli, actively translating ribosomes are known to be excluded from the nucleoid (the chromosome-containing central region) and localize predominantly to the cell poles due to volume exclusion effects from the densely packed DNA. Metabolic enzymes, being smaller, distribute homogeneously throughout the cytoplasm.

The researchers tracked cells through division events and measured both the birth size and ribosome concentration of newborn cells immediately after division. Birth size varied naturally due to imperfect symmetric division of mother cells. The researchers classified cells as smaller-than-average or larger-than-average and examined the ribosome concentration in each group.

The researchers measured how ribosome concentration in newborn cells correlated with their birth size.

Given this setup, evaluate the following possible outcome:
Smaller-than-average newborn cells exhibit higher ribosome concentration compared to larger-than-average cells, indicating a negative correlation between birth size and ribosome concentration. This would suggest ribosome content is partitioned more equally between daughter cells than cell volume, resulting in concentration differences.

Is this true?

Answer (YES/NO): YES